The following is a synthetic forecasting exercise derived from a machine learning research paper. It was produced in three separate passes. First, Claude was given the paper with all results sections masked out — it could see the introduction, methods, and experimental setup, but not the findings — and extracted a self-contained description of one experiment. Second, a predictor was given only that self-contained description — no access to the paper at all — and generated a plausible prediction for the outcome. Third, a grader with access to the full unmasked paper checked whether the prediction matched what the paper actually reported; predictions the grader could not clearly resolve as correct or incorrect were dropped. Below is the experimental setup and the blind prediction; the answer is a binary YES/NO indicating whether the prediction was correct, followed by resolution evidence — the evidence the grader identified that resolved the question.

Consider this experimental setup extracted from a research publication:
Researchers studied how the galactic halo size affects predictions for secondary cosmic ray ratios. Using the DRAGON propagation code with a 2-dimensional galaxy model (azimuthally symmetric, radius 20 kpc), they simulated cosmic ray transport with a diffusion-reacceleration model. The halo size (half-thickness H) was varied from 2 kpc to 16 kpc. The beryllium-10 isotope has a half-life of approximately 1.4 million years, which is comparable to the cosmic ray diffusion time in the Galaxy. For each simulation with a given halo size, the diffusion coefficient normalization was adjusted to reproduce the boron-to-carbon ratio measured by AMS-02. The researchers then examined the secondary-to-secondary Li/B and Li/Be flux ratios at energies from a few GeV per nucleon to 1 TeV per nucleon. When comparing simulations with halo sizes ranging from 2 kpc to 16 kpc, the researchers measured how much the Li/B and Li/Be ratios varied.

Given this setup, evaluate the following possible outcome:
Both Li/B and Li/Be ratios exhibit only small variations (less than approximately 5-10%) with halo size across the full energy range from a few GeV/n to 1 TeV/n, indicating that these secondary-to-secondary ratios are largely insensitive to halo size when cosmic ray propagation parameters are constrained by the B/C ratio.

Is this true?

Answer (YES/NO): YES